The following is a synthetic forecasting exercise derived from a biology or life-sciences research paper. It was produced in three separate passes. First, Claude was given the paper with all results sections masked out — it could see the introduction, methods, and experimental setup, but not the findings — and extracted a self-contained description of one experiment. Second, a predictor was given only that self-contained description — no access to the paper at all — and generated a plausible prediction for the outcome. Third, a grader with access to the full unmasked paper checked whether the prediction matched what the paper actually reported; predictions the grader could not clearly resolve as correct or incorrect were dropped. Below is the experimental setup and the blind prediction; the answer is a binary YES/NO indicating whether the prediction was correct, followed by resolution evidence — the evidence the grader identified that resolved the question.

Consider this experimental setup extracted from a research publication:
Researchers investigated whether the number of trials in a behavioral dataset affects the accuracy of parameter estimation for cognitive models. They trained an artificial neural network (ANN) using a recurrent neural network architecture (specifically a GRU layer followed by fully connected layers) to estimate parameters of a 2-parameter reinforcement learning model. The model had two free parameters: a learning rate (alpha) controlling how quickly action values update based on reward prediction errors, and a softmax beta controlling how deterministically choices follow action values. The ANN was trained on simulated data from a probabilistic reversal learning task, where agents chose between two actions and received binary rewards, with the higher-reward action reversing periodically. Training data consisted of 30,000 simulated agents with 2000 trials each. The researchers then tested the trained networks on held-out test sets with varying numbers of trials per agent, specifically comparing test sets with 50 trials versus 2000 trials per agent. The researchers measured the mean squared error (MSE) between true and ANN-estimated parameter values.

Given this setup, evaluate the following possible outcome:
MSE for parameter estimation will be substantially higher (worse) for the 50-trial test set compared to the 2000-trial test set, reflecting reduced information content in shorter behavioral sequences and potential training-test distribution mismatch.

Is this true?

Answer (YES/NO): YES